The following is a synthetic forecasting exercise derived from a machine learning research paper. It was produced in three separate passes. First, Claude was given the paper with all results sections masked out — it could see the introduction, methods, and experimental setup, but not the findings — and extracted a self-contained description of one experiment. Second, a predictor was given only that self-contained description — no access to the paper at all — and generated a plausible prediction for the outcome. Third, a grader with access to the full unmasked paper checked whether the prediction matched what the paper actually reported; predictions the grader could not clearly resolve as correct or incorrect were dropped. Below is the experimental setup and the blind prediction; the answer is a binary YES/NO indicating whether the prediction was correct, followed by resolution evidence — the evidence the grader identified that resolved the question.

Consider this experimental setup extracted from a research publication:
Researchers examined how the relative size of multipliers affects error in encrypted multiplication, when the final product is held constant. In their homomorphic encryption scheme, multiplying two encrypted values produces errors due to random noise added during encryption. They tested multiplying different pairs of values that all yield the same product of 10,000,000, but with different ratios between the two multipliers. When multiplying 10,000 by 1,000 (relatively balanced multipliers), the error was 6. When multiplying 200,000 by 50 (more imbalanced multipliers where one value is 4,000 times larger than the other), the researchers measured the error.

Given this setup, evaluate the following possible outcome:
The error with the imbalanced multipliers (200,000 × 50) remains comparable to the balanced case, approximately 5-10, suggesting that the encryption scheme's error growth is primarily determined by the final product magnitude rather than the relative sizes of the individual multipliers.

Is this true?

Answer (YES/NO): NO